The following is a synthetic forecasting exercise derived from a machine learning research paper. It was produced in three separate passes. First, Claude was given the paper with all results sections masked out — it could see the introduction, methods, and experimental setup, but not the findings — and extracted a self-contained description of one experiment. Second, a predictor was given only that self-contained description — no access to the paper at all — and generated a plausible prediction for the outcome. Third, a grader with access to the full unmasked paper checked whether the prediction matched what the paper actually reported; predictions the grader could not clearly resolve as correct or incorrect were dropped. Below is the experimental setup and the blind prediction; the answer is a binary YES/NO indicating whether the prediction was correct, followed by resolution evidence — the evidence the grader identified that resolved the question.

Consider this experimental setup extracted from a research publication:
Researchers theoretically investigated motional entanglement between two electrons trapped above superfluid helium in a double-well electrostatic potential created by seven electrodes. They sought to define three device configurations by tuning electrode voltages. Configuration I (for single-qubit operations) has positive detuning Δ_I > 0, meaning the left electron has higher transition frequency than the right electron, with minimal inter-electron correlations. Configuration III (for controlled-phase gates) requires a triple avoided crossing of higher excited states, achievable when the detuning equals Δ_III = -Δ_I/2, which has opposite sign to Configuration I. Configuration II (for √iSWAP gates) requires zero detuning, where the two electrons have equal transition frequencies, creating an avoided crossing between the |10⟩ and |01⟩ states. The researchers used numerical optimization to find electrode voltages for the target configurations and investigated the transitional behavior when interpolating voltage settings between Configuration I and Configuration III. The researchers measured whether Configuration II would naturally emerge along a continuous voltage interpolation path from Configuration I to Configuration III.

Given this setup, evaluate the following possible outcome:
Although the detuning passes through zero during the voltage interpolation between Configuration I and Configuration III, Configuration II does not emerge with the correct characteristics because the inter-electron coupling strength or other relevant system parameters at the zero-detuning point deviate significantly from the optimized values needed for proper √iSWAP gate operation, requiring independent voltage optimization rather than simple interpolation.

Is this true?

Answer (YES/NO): NO